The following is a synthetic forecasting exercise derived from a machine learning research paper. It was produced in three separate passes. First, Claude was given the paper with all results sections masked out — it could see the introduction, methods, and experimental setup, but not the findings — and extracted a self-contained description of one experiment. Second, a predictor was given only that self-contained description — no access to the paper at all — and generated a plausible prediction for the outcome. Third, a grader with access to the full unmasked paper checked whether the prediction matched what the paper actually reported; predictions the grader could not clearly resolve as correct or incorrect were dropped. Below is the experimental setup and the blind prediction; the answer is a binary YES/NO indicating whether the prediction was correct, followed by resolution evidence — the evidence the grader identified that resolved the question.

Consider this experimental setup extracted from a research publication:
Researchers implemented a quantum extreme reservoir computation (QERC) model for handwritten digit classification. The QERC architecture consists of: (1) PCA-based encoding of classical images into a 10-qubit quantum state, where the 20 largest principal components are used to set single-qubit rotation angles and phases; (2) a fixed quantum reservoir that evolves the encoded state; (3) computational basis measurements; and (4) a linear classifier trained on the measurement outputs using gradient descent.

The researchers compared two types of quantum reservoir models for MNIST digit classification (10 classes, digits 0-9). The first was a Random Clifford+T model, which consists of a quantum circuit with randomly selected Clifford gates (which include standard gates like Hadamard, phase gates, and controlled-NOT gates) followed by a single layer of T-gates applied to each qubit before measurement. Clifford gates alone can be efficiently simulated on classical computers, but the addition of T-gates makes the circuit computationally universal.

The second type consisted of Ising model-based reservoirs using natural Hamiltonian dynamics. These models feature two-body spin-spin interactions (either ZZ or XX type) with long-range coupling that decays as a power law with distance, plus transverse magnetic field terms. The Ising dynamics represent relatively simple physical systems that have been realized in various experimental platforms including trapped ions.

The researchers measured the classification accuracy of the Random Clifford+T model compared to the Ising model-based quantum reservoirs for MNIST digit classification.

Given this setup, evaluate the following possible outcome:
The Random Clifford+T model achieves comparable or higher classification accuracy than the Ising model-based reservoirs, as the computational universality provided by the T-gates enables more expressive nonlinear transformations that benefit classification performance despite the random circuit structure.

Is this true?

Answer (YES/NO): YES